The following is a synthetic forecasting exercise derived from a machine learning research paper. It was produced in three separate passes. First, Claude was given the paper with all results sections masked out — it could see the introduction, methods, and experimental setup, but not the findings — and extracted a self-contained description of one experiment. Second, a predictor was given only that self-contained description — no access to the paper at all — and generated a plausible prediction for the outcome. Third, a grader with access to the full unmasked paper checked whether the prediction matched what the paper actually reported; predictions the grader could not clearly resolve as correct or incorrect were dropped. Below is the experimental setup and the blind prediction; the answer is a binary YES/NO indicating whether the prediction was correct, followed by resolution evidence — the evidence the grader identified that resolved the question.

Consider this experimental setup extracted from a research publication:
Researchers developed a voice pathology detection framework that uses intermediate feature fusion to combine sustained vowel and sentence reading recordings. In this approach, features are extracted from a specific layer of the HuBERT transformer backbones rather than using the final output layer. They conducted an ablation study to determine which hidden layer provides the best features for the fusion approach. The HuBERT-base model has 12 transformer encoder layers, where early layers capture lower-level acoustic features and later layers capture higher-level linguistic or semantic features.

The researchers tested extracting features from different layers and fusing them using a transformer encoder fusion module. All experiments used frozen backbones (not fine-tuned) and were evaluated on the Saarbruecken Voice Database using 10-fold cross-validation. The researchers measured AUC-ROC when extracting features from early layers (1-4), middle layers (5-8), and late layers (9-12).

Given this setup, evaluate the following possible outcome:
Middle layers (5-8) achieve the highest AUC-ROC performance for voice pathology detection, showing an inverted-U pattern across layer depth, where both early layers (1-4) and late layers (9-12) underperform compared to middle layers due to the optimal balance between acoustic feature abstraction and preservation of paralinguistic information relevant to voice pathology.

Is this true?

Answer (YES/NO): NO